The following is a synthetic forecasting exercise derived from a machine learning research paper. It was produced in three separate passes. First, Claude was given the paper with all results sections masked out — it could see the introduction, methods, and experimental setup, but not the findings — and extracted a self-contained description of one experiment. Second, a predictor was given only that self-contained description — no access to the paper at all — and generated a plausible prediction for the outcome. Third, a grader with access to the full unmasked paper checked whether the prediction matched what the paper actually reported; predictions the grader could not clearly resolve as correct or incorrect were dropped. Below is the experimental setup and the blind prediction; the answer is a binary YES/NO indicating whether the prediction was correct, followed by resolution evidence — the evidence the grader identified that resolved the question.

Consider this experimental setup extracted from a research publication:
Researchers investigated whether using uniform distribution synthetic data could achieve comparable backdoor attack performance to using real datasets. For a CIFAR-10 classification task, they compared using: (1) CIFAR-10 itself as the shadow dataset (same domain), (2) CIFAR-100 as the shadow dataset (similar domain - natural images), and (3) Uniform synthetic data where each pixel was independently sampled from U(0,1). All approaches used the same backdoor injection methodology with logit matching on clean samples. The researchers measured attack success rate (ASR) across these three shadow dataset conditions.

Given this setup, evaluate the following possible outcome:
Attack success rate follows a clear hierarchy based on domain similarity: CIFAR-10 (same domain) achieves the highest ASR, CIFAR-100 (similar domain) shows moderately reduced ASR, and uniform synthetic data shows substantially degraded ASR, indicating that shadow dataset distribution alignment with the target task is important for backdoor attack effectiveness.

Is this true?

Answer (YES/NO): NO